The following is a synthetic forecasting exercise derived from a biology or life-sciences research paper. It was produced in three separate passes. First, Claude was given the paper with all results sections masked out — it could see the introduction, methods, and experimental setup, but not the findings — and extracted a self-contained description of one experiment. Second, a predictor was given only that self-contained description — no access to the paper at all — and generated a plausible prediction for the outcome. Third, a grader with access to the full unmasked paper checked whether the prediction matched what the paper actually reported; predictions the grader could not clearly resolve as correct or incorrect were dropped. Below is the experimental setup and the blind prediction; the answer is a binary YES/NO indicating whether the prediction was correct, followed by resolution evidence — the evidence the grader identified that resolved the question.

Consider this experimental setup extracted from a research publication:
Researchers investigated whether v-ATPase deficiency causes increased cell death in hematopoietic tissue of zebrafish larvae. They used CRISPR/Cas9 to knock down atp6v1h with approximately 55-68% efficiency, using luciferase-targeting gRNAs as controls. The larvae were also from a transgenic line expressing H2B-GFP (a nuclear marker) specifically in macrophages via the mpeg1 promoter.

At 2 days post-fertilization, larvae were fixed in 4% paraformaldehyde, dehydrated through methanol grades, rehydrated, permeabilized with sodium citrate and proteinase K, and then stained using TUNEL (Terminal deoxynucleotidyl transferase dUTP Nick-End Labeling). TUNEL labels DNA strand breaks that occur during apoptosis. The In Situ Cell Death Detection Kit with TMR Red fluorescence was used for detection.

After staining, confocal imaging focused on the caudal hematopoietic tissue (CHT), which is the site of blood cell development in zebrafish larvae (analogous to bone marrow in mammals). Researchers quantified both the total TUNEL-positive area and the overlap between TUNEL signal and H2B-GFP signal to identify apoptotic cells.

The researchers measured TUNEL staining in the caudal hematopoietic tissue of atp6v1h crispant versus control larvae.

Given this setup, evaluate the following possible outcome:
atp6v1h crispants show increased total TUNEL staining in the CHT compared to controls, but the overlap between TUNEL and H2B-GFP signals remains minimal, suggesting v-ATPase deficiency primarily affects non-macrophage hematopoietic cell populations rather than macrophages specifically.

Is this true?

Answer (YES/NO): NO